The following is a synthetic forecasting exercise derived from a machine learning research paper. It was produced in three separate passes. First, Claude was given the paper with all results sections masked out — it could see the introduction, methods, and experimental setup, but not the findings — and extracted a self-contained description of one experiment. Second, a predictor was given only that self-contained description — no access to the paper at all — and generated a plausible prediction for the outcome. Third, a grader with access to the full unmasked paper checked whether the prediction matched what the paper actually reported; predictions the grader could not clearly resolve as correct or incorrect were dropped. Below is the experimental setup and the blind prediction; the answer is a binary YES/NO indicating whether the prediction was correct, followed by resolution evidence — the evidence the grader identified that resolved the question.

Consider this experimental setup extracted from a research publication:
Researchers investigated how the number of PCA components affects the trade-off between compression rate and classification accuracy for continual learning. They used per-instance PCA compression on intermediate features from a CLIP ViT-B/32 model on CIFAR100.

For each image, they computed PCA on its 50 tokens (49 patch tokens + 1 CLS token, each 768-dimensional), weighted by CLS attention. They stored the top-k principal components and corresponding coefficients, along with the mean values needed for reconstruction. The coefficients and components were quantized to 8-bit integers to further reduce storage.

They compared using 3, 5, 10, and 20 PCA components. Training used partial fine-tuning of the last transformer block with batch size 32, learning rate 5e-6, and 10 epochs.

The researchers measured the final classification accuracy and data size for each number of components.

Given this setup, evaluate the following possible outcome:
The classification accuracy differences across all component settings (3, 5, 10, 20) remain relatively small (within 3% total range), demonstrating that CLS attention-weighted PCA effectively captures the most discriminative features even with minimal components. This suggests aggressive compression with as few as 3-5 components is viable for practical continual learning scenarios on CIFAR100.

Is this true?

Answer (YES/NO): NO